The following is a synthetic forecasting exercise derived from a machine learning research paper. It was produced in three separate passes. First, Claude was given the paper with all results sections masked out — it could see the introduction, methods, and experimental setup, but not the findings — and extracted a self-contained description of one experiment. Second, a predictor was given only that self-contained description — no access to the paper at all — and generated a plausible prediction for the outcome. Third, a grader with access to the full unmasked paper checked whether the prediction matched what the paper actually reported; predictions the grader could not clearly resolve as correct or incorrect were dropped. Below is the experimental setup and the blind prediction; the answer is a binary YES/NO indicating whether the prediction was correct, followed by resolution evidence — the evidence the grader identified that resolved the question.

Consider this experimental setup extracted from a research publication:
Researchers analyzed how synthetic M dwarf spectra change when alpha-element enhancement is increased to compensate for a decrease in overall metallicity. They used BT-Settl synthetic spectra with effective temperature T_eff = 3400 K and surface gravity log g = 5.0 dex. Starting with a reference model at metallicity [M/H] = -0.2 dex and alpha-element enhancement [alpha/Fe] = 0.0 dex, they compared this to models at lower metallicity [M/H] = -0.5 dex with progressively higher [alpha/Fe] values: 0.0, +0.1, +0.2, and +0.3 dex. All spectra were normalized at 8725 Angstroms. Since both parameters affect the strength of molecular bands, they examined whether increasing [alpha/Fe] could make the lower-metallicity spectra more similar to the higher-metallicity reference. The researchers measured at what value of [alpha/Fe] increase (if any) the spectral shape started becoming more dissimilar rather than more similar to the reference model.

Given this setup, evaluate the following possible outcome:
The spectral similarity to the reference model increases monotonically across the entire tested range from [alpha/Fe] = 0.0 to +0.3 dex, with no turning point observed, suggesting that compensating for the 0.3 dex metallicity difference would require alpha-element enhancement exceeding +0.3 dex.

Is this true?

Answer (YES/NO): NO